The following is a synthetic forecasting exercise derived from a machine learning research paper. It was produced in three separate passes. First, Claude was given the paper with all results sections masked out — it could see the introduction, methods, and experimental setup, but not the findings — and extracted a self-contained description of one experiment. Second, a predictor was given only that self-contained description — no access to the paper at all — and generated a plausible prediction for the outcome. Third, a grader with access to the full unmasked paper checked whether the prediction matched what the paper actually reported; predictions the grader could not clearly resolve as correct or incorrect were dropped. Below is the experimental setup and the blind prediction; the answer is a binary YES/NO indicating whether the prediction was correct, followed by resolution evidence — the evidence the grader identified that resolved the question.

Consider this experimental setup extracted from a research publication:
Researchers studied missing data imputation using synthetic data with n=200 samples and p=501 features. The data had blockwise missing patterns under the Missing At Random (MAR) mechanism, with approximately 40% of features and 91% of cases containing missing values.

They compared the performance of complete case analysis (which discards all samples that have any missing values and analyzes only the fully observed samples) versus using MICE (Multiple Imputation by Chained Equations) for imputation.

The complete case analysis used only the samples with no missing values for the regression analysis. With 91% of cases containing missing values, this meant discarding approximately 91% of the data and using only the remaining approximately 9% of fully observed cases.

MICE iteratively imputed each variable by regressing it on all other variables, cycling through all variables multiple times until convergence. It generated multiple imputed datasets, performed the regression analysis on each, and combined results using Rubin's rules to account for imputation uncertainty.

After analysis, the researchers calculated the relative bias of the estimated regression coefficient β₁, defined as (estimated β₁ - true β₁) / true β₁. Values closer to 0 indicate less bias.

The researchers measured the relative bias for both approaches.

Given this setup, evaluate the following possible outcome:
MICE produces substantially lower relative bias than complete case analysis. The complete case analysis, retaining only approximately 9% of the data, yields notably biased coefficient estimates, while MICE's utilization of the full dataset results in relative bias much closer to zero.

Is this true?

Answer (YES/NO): YES